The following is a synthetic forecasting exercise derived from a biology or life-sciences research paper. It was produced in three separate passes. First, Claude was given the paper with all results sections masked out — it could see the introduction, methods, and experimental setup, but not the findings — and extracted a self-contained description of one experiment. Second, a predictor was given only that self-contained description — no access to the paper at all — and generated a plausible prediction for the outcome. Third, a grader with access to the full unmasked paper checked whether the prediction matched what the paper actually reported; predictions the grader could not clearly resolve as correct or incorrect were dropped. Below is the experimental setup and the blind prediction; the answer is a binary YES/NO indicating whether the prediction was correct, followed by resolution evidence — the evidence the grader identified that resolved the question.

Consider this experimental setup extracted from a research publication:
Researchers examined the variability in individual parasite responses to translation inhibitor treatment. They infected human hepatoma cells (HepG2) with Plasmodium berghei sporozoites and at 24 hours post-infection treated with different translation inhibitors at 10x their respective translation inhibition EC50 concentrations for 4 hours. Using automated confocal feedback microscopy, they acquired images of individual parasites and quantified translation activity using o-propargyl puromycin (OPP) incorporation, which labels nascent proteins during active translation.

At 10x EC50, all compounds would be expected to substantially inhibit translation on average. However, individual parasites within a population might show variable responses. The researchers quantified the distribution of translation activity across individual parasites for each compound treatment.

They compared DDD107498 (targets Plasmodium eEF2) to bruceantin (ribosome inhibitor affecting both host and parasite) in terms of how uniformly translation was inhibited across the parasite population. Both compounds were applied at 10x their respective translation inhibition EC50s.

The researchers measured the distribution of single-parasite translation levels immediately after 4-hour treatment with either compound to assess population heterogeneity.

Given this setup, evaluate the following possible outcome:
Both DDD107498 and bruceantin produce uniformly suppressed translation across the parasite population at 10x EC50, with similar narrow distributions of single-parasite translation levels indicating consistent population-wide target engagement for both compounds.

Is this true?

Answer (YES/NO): NO